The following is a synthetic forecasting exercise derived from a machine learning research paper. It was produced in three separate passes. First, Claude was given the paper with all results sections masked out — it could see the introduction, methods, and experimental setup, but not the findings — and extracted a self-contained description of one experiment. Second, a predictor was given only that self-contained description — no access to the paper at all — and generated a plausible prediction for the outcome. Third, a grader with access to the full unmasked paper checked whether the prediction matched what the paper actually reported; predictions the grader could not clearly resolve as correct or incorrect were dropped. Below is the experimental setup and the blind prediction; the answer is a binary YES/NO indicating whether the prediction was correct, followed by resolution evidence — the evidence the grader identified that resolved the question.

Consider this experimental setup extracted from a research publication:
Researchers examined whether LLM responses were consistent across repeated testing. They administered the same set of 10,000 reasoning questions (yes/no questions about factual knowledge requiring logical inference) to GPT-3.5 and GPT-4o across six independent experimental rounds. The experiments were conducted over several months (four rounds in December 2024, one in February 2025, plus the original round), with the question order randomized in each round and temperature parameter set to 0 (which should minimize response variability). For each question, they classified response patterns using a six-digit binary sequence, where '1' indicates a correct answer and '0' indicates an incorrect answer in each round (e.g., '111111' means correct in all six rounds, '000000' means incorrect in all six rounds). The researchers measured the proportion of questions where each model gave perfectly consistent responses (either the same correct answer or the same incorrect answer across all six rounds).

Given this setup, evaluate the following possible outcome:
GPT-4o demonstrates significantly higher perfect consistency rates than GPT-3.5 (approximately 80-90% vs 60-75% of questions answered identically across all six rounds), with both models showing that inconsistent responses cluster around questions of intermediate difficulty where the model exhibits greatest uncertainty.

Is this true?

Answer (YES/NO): NO